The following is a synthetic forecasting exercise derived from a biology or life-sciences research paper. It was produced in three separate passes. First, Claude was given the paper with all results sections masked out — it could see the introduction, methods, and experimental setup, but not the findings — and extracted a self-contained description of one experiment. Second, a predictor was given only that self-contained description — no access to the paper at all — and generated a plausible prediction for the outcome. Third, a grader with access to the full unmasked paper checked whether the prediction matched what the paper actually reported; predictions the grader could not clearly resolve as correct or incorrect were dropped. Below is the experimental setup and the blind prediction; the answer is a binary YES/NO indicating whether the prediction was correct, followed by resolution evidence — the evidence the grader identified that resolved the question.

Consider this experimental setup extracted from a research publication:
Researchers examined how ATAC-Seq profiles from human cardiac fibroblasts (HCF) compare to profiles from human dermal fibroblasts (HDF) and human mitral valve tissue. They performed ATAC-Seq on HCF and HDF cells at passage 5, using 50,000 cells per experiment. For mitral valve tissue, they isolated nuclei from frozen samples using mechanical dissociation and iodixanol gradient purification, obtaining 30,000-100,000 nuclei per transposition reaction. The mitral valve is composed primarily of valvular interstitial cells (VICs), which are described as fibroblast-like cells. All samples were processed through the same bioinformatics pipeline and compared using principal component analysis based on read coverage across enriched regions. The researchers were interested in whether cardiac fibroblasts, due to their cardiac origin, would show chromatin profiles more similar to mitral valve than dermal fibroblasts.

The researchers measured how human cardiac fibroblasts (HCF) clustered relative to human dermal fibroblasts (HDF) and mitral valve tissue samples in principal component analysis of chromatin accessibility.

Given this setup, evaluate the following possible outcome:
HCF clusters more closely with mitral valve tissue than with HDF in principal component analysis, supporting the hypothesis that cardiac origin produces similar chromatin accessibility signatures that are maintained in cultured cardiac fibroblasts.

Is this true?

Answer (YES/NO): NO